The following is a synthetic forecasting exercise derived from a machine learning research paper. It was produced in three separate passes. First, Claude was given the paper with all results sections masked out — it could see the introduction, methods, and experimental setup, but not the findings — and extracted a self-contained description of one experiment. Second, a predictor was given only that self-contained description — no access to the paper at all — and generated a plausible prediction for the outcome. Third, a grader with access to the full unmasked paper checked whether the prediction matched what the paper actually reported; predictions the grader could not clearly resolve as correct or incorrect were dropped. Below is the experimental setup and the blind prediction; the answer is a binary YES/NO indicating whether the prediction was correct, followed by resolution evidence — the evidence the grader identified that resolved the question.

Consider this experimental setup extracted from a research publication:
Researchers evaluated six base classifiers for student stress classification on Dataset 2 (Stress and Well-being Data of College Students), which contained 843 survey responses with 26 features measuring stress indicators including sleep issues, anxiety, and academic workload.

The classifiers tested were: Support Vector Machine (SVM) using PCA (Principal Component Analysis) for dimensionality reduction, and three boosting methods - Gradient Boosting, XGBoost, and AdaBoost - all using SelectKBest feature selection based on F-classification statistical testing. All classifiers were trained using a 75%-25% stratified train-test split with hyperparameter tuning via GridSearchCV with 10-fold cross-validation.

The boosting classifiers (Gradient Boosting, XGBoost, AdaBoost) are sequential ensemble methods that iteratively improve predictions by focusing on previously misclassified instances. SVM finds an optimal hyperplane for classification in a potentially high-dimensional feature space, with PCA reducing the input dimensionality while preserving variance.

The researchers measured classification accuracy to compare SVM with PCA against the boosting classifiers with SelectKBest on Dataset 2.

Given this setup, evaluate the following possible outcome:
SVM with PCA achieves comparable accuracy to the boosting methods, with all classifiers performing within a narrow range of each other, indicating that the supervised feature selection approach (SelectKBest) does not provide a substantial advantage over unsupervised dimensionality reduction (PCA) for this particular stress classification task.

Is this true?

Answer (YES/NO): NO